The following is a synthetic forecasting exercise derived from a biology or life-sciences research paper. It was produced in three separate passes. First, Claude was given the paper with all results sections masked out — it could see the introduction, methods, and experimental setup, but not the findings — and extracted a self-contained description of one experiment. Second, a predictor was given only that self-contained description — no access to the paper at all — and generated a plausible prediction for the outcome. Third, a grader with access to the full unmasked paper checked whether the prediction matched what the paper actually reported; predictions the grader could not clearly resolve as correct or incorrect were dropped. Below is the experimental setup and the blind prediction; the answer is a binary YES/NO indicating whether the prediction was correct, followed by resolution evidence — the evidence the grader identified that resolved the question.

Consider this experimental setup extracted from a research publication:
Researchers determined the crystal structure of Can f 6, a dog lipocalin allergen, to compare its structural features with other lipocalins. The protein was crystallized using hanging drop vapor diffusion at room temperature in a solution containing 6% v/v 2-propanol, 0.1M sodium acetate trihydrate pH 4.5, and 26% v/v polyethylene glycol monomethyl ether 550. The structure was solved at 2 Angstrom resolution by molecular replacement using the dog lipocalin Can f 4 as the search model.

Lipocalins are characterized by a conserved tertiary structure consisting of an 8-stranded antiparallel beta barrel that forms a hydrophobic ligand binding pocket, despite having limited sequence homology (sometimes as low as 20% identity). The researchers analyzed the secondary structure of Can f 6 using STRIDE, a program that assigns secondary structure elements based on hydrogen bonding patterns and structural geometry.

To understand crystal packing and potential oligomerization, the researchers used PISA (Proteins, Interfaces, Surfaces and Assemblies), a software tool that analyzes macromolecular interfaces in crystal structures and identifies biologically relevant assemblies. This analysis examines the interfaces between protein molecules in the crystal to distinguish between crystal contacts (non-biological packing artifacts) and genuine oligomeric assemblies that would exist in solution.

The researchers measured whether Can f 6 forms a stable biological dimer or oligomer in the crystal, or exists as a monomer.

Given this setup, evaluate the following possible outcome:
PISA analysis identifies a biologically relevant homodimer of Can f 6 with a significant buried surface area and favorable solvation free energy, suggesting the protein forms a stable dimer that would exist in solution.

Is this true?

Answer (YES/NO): NO